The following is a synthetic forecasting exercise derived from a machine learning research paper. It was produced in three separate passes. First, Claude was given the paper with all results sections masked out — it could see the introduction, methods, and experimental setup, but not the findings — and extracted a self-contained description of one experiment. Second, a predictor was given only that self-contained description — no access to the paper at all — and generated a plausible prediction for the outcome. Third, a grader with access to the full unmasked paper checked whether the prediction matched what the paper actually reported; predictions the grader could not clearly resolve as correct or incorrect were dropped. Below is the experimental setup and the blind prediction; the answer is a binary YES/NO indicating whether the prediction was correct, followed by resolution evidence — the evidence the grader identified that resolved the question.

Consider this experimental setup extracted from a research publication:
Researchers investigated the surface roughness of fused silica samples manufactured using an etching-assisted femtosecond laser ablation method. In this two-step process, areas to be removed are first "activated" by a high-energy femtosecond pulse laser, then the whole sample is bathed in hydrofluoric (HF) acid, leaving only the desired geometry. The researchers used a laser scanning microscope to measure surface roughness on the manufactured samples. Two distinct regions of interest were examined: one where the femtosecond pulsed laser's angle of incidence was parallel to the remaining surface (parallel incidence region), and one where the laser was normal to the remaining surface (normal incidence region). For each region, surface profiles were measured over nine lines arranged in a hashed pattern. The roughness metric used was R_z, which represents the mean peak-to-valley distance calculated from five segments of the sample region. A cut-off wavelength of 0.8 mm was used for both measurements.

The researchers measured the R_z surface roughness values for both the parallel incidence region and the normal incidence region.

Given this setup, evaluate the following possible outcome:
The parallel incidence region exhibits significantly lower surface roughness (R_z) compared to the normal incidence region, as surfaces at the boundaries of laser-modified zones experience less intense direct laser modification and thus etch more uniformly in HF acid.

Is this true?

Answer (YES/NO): YES